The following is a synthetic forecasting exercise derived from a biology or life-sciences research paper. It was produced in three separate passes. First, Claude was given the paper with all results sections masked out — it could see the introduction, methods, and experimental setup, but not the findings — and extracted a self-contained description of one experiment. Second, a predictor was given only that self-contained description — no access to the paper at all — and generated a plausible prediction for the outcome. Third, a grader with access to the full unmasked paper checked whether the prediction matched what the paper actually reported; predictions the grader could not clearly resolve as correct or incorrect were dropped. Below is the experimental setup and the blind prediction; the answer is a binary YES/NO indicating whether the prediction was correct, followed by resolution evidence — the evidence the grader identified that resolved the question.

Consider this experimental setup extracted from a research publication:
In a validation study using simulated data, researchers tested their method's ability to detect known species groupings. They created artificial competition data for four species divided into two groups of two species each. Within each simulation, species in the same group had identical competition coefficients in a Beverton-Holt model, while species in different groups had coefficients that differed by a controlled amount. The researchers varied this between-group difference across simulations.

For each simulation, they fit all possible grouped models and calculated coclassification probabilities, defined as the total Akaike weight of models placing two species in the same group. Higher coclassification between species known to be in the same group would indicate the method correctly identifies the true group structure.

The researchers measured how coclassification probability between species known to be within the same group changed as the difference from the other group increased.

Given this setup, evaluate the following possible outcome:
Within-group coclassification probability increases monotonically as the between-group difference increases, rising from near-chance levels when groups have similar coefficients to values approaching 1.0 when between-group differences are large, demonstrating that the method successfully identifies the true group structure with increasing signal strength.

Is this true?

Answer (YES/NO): NO